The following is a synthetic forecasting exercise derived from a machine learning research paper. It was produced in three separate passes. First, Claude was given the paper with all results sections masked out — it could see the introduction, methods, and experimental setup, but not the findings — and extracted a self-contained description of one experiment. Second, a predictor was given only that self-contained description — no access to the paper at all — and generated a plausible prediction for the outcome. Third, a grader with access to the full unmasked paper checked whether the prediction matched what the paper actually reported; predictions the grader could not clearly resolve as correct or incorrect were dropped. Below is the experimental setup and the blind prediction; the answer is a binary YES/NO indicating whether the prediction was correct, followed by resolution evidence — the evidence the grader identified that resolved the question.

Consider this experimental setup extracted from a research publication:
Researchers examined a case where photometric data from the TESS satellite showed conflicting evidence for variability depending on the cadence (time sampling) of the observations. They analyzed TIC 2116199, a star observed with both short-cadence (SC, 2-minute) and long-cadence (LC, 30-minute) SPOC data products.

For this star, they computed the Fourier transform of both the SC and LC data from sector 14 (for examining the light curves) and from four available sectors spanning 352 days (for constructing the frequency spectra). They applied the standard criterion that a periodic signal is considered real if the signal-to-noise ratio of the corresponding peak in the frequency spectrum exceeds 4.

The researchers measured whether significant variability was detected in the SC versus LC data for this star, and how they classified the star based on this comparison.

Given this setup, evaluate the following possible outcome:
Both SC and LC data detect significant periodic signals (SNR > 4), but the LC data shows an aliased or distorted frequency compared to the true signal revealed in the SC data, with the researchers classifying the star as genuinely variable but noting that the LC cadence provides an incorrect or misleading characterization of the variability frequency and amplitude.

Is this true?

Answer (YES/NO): NO